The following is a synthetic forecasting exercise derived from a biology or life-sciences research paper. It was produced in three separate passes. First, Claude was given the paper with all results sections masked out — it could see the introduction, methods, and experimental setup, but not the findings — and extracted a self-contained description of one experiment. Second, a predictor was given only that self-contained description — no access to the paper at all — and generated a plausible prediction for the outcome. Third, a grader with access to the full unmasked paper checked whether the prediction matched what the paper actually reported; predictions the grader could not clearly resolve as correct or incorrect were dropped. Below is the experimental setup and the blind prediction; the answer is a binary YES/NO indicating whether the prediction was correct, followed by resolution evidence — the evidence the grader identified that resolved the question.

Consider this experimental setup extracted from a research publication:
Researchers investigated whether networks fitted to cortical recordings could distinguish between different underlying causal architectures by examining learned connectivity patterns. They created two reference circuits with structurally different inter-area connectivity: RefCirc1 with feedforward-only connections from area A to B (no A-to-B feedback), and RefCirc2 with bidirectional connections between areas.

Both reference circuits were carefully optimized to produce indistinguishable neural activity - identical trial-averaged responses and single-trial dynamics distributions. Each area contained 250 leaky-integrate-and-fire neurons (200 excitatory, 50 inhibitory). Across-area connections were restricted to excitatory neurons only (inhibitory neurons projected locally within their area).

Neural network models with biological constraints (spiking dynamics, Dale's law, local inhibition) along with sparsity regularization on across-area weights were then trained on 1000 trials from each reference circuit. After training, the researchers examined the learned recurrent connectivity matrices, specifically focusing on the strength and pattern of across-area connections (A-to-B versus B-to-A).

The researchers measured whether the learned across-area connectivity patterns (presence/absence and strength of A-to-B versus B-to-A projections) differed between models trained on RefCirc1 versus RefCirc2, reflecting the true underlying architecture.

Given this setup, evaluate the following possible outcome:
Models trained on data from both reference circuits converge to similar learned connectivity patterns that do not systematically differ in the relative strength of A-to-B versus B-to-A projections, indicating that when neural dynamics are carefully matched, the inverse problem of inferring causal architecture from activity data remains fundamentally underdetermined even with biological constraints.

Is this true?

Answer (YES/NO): NO